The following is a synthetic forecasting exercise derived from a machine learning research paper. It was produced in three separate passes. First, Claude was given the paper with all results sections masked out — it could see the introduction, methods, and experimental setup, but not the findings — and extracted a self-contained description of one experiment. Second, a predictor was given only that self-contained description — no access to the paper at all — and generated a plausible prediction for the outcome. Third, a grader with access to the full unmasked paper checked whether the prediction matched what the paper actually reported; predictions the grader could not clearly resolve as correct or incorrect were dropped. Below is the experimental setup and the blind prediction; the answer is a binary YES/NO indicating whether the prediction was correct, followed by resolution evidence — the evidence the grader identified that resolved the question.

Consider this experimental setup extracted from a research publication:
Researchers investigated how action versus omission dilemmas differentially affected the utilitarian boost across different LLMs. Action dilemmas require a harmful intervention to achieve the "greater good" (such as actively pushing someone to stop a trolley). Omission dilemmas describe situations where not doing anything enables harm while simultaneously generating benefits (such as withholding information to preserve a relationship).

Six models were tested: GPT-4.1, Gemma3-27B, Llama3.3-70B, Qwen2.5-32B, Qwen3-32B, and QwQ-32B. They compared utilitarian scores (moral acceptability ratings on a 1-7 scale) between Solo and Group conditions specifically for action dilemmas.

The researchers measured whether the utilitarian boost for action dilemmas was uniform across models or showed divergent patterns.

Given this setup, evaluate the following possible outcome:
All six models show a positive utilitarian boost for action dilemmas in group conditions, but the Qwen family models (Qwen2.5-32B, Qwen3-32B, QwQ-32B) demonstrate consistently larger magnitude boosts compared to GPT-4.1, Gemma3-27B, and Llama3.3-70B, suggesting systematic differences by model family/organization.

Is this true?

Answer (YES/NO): NO